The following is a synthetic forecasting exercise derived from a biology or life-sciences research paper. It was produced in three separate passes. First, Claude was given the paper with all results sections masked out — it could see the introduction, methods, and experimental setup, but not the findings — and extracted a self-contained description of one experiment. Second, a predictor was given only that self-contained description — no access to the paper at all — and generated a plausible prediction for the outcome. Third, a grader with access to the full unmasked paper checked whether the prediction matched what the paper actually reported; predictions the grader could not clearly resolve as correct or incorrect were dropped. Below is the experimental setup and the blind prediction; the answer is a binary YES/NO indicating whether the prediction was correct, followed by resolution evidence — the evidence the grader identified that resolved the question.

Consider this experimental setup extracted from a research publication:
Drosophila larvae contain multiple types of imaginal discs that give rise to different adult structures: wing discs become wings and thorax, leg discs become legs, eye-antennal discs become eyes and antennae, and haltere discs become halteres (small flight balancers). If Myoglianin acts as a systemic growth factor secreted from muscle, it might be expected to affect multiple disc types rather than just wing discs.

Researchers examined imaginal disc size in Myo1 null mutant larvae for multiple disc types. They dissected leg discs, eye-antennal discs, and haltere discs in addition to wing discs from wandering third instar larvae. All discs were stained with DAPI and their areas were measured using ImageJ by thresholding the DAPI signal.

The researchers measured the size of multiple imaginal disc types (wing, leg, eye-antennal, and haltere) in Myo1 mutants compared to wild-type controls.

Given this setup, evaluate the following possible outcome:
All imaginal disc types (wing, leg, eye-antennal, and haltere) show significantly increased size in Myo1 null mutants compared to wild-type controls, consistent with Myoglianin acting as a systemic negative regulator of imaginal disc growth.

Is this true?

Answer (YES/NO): NO